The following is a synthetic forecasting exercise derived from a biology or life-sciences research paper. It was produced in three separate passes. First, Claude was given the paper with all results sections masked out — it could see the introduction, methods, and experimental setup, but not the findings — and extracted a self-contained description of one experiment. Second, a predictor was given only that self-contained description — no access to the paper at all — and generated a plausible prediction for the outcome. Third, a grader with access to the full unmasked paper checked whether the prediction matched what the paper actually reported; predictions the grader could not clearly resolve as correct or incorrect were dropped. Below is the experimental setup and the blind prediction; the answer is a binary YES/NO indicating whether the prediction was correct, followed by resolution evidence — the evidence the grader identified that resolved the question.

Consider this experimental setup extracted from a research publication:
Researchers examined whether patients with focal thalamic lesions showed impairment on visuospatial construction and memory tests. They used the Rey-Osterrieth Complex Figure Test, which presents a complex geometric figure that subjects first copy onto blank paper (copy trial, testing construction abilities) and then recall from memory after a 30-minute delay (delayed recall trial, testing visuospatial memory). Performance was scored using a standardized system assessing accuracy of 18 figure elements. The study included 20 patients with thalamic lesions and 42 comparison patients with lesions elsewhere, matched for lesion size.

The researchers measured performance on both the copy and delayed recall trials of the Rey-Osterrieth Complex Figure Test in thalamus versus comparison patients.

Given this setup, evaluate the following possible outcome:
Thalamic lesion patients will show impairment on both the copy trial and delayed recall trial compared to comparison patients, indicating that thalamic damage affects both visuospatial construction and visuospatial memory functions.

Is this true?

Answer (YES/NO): NO